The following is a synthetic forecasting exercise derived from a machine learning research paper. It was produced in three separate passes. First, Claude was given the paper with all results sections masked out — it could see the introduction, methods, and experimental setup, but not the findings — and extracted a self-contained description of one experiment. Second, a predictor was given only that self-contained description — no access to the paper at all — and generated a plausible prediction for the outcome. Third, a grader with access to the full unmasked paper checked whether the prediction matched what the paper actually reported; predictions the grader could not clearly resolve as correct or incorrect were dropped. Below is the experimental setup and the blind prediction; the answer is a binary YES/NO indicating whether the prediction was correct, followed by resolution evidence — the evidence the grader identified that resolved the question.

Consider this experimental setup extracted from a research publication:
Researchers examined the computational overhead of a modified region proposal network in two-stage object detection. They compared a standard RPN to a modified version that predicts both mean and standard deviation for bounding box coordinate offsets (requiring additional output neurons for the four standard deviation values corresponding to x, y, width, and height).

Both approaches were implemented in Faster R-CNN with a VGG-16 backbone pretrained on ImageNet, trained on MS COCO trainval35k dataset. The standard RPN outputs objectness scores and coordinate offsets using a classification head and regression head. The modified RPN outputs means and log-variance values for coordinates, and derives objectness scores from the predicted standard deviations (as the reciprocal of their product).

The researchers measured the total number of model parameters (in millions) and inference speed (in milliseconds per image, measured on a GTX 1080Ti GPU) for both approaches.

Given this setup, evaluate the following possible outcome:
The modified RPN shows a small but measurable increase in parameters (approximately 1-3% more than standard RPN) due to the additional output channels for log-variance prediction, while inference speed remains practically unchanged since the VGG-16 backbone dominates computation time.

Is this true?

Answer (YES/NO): NO